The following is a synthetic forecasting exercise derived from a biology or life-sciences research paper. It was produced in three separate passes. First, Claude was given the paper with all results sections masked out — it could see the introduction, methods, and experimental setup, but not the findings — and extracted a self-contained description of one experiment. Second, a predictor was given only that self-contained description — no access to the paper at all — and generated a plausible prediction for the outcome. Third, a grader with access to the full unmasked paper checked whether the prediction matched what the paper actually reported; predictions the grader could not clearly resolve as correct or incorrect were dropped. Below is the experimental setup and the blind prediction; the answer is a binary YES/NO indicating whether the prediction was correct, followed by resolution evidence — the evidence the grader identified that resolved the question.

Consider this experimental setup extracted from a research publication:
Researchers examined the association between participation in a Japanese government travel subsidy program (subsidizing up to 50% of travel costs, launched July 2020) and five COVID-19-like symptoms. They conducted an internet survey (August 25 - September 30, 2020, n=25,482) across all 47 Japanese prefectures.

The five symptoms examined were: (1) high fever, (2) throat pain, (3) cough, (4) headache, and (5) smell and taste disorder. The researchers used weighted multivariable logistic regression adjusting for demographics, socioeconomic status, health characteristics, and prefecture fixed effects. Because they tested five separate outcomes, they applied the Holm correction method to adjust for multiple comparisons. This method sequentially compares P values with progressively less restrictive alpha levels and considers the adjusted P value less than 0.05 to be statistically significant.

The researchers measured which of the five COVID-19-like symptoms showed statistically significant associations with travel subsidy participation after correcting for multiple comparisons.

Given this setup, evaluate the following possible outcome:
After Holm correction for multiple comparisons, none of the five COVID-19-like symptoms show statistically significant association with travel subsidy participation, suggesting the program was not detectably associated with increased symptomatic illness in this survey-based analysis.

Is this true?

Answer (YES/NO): NO